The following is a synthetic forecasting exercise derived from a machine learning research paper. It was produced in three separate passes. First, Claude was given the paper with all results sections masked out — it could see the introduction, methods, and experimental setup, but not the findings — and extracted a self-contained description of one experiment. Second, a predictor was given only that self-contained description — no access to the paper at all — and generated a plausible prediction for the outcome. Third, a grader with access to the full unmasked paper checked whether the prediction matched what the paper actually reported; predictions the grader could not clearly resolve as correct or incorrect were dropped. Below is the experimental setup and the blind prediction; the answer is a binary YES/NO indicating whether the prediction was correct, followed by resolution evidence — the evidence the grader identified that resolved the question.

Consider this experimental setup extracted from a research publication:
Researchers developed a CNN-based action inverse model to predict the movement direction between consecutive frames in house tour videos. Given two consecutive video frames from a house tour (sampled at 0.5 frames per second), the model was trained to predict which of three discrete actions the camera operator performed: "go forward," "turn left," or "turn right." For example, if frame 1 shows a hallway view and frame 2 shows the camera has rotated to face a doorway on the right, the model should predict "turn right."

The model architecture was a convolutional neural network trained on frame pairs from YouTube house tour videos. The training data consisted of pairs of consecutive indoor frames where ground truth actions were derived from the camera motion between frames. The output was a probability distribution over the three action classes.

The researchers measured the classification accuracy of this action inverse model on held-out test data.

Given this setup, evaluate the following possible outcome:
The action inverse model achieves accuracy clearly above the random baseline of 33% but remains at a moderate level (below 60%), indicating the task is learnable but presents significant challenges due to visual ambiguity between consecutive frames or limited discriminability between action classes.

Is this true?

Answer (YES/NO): NO